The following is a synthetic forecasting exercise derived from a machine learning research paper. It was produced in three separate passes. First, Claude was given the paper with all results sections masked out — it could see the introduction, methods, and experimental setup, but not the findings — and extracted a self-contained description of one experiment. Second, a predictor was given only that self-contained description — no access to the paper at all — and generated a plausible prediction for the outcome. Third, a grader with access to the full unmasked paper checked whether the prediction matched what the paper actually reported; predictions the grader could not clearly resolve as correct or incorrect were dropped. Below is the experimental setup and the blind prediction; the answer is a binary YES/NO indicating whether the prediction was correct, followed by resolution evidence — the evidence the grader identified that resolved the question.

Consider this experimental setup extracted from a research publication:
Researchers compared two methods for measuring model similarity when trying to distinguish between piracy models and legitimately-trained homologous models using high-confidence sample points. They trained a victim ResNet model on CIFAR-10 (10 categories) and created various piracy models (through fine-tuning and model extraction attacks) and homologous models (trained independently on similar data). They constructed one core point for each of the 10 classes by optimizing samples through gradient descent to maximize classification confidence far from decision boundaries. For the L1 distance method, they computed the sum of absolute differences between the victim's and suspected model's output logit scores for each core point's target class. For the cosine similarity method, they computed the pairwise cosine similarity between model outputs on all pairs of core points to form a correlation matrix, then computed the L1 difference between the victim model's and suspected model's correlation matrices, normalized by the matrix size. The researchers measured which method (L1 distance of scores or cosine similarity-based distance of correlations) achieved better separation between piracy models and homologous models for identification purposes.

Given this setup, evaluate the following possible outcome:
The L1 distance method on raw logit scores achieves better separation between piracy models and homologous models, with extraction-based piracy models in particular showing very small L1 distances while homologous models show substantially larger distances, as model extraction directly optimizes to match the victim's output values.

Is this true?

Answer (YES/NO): NO